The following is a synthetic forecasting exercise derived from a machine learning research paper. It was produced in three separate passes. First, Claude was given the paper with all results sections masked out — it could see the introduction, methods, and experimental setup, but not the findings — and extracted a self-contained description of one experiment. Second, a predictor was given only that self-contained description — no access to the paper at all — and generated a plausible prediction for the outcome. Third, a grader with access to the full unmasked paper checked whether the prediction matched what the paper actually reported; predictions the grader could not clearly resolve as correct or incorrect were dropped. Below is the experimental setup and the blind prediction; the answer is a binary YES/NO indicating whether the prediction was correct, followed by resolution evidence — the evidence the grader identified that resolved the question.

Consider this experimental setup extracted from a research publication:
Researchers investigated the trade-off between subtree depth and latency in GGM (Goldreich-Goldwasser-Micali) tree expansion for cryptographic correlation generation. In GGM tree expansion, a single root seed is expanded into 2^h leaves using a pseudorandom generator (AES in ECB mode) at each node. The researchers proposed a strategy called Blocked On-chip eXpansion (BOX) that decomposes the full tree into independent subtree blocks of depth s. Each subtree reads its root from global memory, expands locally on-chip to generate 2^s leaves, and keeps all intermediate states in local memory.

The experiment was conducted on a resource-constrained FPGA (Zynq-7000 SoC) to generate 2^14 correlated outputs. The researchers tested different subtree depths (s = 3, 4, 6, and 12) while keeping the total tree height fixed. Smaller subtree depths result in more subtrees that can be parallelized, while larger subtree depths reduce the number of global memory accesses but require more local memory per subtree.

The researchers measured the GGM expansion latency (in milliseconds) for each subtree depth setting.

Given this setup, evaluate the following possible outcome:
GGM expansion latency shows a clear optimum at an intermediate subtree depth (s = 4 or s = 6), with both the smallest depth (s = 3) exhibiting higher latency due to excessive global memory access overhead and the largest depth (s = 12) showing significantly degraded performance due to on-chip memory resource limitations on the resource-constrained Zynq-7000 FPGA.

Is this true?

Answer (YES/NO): NO